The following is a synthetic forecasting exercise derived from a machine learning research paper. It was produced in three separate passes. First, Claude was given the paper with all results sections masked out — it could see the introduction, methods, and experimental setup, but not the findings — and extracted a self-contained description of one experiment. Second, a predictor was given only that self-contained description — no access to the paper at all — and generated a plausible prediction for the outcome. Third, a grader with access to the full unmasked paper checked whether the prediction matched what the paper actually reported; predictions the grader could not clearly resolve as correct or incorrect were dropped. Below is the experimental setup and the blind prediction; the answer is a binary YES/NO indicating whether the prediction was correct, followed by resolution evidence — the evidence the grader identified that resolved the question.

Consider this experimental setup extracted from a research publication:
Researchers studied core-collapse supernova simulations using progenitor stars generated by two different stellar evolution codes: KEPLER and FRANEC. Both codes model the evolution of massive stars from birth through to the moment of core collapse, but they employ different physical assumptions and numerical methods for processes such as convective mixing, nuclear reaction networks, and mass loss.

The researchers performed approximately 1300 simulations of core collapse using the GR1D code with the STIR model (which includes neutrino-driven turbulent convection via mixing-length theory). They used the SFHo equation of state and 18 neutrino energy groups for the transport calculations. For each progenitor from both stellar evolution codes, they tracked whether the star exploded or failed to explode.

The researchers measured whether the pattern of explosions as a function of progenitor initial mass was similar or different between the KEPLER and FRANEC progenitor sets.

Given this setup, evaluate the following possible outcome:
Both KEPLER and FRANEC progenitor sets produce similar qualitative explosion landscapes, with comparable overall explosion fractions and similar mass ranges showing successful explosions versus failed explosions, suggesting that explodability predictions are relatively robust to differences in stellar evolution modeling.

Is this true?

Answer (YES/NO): NO